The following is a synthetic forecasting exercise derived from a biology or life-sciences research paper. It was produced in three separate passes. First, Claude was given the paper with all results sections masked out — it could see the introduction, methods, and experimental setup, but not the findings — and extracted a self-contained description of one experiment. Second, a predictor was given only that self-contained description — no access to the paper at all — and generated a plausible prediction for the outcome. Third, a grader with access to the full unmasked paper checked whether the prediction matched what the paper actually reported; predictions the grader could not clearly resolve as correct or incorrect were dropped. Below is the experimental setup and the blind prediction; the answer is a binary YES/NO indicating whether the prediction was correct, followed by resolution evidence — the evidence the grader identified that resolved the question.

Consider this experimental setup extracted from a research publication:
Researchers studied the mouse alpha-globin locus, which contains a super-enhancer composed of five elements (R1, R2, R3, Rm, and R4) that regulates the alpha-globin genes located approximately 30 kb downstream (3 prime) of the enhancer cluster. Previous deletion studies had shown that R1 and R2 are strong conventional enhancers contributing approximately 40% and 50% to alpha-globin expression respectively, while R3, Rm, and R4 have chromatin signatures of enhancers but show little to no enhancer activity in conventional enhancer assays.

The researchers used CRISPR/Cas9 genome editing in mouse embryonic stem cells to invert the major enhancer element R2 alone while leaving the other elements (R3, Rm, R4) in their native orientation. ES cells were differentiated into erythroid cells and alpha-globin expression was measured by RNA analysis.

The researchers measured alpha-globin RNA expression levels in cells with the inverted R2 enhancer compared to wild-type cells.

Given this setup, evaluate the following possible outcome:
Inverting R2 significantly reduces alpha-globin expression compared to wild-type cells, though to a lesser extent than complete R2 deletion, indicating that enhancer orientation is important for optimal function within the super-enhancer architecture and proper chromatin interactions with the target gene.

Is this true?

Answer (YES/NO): NO